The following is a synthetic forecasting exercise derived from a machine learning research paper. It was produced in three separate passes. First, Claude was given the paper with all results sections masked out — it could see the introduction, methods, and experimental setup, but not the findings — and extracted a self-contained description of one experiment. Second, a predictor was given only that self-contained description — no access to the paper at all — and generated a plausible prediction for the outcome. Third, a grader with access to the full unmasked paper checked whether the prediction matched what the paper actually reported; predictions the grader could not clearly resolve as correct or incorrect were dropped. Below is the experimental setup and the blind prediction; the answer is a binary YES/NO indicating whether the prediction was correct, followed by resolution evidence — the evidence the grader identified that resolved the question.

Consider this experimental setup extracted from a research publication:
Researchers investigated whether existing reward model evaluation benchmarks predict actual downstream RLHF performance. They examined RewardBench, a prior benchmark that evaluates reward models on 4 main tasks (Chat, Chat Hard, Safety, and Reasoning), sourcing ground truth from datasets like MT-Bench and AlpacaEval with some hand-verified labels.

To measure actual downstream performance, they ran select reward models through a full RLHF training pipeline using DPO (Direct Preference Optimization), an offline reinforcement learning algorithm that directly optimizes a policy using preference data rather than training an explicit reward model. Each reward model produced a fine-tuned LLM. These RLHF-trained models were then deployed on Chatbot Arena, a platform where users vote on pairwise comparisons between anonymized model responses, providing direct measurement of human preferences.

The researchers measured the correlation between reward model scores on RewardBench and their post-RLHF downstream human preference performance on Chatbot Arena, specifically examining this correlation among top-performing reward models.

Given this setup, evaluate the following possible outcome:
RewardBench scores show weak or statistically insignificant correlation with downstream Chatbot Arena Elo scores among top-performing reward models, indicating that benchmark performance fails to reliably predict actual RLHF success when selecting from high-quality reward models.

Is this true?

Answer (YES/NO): NO